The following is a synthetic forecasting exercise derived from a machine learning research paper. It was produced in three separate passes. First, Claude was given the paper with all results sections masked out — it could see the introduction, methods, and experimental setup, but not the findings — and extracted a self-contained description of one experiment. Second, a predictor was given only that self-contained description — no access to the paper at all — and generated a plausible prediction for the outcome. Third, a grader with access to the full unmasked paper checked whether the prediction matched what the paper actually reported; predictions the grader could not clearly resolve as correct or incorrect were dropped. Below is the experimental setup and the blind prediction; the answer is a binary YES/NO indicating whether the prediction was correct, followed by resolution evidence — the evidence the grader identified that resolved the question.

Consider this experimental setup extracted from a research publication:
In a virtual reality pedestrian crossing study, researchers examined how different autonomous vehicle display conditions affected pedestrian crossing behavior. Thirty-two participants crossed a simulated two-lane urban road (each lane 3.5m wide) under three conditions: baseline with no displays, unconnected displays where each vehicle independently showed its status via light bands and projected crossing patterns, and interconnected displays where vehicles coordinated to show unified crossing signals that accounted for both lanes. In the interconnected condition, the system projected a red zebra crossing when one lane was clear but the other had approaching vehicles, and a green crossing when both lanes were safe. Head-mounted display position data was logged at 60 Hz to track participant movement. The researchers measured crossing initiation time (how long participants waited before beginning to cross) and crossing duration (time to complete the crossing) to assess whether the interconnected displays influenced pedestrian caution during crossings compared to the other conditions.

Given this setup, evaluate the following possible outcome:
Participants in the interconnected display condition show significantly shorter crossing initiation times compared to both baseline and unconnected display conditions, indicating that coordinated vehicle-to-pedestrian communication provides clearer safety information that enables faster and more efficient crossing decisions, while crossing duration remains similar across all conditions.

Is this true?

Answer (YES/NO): NO